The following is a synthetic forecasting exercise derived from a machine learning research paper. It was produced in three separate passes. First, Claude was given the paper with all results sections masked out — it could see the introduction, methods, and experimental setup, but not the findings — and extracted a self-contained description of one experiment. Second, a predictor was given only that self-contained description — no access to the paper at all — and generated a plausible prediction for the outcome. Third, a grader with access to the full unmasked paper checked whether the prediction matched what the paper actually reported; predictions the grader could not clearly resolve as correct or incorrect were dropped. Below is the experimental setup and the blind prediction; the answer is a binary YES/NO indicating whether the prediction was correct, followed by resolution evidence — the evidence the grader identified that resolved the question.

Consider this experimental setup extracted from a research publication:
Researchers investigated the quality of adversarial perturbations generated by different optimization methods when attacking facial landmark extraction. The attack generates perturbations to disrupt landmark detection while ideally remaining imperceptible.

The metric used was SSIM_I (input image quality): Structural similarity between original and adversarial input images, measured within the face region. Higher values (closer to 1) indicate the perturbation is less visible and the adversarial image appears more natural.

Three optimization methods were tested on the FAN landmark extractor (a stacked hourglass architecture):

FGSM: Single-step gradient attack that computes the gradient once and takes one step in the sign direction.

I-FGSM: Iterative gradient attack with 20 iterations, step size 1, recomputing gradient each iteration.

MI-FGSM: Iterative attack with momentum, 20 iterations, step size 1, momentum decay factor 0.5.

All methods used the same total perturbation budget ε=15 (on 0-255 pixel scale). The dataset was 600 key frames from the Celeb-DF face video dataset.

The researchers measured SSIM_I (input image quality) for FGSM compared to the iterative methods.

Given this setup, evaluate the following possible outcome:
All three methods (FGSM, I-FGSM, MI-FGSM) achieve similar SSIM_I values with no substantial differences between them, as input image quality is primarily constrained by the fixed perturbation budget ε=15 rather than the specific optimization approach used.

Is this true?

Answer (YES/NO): NO